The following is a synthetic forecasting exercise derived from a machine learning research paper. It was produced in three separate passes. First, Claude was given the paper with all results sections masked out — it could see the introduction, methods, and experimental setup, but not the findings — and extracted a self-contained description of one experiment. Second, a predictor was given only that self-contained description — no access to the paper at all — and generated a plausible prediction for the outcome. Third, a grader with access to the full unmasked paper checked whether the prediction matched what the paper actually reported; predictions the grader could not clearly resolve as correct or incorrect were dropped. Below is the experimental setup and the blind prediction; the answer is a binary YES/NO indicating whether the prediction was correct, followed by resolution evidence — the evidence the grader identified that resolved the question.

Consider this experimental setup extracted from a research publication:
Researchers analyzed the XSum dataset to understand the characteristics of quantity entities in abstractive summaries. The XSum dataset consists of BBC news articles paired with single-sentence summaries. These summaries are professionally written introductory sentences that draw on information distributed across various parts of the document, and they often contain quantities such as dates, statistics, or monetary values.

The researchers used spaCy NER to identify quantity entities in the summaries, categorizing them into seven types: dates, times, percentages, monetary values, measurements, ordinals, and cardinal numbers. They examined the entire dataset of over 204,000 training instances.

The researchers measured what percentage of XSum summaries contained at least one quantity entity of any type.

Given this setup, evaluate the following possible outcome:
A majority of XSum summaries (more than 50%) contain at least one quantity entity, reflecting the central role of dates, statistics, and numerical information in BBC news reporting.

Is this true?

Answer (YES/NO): YES